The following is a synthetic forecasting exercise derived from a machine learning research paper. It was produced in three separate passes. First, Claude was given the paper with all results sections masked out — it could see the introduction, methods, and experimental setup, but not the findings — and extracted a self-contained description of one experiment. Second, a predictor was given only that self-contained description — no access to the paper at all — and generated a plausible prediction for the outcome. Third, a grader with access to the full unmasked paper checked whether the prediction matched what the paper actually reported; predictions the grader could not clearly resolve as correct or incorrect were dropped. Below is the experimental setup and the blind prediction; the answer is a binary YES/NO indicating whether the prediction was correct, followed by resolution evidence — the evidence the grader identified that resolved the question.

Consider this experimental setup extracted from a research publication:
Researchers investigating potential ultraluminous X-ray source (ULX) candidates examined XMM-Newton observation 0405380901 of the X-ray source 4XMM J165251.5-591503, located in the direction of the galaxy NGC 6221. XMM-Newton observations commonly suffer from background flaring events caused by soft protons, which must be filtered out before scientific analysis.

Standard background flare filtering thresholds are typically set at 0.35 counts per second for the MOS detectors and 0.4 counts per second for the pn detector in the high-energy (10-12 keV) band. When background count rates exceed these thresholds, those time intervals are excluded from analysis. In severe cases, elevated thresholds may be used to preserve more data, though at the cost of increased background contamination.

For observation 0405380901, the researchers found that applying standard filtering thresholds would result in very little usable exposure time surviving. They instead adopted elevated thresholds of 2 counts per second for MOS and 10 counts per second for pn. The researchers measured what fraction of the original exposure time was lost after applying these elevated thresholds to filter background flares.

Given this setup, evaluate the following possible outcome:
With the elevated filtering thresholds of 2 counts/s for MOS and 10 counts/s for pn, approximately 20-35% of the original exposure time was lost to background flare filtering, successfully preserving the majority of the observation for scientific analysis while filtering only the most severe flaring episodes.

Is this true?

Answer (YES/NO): NO